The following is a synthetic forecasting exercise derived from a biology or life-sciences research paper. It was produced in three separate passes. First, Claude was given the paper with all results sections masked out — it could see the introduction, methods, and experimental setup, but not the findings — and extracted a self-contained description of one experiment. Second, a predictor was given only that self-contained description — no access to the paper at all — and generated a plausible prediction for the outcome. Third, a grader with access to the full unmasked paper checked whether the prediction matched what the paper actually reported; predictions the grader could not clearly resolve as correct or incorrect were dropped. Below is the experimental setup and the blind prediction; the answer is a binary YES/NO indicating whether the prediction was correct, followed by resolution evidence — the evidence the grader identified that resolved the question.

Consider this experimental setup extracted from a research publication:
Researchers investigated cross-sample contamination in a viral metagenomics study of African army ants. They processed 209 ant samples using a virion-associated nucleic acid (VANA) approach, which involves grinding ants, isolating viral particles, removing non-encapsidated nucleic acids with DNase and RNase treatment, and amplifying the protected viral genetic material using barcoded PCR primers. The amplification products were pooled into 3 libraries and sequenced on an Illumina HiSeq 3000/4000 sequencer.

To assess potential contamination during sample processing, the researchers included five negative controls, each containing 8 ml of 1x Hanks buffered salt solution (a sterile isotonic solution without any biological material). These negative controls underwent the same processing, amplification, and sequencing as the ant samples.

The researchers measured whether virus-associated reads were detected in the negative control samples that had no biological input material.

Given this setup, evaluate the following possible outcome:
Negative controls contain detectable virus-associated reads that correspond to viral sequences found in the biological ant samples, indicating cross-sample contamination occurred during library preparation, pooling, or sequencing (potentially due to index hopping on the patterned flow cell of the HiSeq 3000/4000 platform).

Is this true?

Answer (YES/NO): YES